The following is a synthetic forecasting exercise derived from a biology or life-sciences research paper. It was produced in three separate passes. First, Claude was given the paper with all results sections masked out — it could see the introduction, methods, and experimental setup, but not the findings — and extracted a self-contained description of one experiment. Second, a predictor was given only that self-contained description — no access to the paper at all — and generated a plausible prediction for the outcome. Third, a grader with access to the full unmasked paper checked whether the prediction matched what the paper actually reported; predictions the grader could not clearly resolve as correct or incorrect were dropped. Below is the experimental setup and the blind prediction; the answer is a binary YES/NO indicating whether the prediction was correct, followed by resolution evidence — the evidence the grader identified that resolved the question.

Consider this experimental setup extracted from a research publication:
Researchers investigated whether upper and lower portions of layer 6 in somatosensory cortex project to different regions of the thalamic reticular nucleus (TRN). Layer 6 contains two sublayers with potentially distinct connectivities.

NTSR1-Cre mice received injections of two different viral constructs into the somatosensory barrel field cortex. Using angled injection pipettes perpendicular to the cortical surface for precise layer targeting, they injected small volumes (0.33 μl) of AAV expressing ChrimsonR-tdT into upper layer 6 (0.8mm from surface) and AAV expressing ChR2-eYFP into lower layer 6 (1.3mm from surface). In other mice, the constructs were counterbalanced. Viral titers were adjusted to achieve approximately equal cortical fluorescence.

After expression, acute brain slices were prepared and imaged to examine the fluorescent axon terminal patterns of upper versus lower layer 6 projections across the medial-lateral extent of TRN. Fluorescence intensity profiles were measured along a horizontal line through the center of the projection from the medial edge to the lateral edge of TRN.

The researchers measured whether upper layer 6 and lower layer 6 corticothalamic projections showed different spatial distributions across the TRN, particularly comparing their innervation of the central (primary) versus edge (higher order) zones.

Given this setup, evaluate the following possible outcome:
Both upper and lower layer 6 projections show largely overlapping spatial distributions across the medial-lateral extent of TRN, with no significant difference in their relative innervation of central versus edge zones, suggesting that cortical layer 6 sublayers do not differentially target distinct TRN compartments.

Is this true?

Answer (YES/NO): NO